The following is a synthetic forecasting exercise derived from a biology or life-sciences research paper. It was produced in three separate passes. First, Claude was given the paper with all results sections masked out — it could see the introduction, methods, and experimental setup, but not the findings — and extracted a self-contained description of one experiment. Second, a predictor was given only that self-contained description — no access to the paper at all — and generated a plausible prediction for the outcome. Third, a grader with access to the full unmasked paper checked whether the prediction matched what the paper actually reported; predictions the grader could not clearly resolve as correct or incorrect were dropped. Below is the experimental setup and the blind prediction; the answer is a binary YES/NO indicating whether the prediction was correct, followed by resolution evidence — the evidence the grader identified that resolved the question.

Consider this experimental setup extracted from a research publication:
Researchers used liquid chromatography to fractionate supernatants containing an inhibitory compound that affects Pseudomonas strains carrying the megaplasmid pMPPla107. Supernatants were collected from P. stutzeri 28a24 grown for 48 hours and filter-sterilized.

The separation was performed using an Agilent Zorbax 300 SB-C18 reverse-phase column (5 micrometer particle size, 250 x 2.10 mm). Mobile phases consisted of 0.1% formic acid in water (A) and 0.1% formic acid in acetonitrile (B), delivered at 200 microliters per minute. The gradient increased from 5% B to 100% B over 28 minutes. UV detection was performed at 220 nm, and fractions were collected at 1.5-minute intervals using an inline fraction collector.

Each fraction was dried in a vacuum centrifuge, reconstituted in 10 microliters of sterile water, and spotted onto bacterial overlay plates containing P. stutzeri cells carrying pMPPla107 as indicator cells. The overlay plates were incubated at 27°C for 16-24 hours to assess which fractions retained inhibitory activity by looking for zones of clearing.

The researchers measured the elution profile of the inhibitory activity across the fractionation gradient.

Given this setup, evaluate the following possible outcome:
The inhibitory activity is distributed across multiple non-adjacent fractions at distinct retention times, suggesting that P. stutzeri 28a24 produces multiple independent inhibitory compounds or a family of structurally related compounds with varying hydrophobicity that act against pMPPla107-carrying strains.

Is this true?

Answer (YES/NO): NO